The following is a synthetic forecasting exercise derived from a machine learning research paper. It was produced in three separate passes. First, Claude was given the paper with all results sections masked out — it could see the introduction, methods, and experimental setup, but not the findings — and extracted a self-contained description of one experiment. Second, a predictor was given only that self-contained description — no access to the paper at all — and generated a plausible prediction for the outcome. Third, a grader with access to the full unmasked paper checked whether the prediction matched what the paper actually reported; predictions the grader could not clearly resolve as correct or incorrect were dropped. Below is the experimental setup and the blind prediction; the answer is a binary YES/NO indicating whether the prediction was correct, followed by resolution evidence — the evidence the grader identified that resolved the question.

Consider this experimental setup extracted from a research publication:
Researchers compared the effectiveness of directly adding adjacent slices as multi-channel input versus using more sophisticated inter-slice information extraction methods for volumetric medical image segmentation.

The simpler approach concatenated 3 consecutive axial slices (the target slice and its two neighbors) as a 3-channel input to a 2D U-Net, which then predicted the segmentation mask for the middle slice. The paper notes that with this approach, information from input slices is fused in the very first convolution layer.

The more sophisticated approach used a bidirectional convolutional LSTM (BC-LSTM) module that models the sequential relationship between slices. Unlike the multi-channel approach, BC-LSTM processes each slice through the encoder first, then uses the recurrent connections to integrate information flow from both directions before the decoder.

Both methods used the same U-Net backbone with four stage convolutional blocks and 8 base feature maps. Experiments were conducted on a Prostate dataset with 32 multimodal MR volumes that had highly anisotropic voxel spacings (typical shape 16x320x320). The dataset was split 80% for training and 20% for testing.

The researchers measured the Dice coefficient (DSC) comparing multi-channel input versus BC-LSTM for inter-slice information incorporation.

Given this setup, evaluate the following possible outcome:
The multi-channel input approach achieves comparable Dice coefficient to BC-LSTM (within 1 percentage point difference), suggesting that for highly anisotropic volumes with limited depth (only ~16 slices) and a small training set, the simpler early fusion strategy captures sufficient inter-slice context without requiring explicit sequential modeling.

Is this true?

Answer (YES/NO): NO